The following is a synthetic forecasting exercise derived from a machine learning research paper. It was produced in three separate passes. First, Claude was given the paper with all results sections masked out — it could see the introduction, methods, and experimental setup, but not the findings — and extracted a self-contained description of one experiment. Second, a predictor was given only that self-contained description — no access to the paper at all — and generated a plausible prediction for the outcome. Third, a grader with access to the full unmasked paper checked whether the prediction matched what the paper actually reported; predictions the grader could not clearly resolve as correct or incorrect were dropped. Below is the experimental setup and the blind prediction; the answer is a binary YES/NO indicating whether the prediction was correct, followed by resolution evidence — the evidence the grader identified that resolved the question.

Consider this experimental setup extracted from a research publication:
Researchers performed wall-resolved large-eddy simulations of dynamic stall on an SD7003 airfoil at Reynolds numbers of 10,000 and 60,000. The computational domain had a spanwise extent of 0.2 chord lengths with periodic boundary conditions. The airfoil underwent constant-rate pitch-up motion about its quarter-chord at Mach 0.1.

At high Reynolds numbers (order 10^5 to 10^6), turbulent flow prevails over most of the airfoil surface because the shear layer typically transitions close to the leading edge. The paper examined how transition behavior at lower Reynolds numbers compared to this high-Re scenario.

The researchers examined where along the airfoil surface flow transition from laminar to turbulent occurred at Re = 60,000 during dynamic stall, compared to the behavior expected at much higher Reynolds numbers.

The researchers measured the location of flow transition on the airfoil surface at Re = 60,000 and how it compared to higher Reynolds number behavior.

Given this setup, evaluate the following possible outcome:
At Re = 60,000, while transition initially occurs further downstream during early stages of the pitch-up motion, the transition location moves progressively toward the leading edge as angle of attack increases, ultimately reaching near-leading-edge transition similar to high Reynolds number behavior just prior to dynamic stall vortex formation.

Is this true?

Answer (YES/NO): YES